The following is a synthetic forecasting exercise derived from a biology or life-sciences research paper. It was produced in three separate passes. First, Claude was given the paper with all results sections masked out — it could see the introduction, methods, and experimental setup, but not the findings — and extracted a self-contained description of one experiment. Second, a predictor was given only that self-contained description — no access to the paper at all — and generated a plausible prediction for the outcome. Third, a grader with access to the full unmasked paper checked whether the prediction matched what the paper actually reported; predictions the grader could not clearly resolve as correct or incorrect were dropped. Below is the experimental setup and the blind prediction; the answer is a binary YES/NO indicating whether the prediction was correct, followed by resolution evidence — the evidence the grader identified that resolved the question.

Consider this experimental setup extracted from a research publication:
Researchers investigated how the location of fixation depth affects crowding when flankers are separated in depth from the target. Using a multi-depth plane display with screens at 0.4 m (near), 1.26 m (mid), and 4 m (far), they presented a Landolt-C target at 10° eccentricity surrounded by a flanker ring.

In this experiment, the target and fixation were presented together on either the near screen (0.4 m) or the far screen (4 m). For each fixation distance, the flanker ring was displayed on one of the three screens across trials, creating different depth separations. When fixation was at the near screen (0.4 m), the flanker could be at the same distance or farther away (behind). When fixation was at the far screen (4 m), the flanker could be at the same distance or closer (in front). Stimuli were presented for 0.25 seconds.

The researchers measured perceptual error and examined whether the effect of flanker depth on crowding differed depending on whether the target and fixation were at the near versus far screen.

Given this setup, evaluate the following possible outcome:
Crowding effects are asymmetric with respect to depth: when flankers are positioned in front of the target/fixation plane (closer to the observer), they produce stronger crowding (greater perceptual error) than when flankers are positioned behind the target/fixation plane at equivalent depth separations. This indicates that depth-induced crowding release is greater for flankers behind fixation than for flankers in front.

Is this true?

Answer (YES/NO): NO